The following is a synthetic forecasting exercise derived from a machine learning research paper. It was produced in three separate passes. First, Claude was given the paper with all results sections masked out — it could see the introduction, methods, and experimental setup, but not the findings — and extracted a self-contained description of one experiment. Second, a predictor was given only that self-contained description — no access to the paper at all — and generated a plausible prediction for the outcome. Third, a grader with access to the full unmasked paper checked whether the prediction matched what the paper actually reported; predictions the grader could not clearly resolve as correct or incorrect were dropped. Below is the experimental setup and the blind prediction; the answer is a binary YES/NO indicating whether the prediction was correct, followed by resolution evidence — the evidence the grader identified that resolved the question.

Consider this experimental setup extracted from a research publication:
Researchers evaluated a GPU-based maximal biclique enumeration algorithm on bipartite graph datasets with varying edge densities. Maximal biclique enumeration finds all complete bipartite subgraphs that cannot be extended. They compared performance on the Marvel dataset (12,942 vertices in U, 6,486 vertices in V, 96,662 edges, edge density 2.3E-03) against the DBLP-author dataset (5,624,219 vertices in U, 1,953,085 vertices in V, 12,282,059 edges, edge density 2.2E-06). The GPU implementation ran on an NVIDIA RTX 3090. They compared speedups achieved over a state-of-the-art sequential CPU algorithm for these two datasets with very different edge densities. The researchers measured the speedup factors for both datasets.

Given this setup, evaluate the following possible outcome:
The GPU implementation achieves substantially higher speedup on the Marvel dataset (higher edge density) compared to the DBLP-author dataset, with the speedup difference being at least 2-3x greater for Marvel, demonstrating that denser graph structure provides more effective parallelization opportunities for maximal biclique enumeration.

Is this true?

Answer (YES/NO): YES